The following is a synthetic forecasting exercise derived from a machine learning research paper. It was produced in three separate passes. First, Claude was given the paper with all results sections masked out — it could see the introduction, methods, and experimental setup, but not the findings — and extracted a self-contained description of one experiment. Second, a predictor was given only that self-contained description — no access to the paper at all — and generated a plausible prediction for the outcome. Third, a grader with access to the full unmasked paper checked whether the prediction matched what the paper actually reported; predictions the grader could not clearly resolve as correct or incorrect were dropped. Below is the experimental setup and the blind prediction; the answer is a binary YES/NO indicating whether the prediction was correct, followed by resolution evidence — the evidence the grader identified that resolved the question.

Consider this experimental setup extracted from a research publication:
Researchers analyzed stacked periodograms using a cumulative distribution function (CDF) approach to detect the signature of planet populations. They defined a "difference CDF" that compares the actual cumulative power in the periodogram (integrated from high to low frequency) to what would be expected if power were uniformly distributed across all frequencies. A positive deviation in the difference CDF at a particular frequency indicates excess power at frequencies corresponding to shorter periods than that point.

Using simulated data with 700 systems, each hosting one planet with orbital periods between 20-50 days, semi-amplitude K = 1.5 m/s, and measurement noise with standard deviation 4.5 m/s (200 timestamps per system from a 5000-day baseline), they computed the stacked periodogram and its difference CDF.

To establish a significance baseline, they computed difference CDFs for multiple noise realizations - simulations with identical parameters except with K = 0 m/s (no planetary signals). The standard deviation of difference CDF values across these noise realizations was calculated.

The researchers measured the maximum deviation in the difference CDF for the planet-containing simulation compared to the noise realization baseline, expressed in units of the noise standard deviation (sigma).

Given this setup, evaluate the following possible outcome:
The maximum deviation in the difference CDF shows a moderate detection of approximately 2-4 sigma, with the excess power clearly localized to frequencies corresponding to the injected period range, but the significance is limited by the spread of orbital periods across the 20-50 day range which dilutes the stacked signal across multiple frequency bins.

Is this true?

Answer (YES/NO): NO